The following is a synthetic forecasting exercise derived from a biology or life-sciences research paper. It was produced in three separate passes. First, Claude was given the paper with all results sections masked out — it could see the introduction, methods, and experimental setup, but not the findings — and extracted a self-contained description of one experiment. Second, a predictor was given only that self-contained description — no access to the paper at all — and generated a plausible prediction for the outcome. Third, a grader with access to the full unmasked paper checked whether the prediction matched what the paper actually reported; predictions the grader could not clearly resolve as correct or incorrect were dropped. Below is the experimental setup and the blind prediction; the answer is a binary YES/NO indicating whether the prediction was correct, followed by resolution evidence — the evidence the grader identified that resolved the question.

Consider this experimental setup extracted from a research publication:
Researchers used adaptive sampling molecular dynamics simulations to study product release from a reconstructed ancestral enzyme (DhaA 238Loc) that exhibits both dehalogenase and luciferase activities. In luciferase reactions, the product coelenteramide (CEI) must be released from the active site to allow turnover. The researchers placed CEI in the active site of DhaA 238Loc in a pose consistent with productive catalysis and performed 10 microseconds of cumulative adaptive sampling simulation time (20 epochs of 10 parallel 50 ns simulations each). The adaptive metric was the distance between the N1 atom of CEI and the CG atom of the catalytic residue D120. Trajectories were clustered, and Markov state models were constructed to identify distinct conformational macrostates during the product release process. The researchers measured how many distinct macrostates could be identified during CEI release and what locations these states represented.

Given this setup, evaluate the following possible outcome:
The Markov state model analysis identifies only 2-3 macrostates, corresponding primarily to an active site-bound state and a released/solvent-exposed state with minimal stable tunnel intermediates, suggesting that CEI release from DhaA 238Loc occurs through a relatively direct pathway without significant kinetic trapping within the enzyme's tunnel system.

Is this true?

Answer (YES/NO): NO